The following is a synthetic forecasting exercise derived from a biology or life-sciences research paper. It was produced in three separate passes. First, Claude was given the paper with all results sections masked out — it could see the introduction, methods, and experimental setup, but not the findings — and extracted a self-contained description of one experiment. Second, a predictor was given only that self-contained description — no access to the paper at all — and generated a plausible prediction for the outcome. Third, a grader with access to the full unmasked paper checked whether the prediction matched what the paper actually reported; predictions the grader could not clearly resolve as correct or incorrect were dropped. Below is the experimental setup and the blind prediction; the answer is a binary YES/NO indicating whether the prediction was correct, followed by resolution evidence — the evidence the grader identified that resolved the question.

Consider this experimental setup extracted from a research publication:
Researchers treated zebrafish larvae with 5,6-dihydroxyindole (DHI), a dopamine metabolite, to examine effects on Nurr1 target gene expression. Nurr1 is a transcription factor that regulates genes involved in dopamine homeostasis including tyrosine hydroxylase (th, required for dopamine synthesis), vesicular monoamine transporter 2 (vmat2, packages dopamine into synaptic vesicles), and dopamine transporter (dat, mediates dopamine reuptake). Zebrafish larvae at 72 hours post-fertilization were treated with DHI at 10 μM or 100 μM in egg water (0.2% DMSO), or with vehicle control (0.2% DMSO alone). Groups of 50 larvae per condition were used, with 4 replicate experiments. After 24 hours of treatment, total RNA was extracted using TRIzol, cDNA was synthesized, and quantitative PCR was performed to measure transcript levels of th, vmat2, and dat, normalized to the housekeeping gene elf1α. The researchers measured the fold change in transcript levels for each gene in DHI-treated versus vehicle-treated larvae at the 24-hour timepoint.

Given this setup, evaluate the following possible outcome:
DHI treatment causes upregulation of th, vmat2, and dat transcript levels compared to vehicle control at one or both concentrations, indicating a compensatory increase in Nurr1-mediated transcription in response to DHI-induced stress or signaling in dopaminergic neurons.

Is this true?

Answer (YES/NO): NO